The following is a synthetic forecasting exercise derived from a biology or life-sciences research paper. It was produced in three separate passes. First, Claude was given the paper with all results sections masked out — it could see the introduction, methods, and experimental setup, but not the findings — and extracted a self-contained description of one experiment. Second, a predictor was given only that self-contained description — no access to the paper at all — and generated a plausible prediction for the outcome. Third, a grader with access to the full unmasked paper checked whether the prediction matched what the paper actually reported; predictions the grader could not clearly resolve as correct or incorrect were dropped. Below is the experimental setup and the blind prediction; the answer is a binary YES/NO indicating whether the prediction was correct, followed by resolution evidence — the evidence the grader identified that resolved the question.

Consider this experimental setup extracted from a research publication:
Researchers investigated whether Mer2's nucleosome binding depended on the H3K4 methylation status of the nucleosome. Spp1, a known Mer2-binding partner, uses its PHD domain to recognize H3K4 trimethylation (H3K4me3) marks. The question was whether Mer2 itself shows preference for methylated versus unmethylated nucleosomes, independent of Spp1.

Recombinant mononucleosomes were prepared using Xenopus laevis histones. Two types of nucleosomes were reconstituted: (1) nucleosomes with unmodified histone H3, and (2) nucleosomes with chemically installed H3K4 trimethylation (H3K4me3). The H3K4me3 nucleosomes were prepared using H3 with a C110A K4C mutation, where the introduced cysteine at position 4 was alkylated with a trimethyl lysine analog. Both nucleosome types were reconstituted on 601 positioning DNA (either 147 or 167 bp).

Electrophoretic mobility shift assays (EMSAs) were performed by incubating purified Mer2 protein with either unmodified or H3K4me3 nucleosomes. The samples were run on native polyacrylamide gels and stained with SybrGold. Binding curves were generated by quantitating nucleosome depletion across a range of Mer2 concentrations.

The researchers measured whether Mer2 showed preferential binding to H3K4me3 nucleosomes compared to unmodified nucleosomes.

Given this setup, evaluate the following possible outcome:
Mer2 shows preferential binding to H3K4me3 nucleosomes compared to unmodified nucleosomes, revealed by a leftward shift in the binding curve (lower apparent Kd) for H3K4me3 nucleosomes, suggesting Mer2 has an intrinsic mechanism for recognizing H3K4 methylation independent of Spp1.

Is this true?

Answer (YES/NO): NO